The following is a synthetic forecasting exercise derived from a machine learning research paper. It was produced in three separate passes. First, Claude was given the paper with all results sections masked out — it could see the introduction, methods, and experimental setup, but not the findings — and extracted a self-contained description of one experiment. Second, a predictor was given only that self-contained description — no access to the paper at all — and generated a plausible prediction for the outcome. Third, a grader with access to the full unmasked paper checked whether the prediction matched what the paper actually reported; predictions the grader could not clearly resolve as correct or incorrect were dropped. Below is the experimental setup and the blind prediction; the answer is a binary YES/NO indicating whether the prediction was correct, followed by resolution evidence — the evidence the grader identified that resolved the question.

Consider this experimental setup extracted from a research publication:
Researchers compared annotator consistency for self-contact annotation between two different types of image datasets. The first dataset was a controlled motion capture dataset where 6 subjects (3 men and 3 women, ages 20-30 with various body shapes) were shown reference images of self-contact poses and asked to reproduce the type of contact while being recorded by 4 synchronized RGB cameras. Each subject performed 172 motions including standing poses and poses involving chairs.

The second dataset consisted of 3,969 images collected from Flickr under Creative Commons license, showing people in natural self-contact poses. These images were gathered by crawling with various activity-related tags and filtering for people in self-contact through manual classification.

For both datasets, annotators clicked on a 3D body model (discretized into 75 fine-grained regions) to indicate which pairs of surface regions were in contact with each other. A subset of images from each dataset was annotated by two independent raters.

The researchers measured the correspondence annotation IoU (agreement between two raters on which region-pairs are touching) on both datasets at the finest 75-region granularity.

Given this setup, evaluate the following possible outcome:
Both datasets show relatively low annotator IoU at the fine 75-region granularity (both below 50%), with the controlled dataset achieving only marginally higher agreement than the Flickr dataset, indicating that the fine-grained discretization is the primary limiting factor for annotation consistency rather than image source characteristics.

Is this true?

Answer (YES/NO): NO